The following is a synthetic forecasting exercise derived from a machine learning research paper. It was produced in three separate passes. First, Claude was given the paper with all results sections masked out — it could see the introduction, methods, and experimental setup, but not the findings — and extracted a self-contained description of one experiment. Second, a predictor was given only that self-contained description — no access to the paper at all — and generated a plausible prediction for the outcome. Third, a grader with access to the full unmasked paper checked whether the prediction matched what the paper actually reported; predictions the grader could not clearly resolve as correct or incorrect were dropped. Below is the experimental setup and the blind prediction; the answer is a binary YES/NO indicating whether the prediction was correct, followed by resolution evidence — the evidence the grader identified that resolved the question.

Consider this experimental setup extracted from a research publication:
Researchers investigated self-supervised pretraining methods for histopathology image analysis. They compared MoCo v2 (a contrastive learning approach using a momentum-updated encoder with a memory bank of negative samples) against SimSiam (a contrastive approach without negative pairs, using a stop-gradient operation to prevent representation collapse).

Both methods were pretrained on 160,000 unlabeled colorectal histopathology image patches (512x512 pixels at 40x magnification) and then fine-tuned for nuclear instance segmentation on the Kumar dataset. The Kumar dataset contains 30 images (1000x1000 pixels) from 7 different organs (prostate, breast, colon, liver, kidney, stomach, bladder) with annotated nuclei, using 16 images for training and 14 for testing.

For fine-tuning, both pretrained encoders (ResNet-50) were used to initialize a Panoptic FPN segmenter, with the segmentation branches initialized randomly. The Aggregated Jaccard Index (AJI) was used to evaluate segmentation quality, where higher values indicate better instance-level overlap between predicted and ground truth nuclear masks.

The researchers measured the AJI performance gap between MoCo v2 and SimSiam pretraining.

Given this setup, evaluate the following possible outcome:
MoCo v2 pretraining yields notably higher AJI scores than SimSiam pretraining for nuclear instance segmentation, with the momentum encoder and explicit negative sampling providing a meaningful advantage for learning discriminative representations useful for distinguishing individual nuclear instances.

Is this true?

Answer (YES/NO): YES